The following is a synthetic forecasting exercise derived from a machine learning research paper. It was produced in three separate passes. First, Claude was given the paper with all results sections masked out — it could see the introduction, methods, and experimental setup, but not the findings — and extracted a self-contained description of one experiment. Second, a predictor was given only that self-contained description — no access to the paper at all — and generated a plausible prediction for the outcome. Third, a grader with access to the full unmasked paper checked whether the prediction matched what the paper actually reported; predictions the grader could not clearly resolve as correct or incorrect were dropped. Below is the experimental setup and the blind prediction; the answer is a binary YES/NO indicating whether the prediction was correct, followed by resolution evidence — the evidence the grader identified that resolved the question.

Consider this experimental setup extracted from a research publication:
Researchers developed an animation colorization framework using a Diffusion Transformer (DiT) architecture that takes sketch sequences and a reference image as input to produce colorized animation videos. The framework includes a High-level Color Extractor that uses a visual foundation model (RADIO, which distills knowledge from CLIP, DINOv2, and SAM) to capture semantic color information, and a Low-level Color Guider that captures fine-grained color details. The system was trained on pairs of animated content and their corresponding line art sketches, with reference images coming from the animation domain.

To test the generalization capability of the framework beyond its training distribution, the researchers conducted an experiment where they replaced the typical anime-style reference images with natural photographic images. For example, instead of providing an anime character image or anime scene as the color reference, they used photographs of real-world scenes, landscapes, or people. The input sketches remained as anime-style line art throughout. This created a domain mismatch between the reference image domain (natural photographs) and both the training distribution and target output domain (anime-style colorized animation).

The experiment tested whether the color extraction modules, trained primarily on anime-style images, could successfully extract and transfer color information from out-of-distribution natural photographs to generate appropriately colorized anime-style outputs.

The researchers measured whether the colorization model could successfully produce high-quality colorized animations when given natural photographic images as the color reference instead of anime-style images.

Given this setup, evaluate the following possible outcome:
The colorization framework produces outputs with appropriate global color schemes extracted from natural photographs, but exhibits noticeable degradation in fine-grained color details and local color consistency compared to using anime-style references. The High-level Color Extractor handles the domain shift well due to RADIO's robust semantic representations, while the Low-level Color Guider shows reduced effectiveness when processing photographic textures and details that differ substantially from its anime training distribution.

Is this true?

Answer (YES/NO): NO